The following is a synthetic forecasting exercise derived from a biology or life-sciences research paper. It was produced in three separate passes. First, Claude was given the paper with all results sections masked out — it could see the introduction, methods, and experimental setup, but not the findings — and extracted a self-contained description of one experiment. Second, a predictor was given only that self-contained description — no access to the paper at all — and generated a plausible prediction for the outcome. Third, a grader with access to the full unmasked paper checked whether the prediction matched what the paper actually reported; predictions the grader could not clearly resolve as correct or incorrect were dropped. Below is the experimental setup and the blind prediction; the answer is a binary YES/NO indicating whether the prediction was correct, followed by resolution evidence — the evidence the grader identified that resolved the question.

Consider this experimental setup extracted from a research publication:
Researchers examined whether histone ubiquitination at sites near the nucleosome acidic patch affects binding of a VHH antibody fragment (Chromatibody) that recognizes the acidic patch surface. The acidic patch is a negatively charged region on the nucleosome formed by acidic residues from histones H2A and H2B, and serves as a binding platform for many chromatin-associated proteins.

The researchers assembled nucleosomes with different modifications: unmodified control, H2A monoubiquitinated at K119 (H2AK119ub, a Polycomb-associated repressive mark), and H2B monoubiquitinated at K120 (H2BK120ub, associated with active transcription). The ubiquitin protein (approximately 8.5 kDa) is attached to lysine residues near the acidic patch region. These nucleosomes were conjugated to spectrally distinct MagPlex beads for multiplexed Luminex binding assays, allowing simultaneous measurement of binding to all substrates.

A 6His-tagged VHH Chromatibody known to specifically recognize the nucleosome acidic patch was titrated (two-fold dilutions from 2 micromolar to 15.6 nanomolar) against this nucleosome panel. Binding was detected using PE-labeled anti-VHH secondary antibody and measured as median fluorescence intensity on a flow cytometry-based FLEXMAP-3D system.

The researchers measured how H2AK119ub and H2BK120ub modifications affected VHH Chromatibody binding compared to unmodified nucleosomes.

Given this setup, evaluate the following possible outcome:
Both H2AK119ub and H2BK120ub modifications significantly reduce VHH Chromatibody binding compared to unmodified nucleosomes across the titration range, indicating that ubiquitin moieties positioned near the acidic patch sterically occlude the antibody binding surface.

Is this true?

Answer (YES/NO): NO